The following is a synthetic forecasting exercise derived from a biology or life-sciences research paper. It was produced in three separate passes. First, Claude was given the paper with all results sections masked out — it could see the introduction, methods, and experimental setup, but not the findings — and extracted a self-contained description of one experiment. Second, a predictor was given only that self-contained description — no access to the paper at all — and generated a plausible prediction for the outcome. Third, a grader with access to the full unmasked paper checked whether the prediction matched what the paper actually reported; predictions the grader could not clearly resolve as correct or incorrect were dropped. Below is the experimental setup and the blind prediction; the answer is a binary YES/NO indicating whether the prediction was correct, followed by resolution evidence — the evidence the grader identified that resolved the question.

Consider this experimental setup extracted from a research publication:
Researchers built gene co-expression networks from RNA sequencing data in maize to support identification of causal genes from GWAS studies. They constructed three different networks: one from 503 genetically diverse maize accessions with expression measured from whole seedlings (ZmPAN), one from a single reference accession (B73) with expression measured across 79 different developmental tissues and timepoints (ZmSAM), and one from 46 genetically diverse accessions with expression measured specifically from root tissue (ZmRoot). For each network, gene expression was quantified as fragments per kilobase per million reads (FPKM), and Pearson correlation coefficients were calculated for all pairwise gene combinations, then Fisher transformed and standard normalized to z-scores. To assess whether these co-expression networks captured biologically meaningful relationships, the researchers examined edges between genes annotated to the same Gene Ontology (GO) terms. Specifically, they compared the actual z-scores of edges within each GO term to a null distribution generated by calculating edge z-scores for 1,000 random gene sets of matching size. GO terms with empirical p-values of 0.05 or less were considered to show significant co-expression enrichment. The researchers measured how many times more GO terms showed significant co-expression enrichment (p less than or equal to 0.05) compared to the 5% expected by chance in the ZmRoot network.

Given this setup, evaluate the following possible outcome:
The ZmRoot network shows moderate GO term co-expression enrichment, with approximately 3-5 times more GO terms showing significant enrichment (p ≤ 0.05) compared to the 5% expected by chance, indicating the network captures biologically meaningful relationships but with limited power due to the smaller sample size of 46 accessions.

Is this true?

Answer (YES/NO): NO